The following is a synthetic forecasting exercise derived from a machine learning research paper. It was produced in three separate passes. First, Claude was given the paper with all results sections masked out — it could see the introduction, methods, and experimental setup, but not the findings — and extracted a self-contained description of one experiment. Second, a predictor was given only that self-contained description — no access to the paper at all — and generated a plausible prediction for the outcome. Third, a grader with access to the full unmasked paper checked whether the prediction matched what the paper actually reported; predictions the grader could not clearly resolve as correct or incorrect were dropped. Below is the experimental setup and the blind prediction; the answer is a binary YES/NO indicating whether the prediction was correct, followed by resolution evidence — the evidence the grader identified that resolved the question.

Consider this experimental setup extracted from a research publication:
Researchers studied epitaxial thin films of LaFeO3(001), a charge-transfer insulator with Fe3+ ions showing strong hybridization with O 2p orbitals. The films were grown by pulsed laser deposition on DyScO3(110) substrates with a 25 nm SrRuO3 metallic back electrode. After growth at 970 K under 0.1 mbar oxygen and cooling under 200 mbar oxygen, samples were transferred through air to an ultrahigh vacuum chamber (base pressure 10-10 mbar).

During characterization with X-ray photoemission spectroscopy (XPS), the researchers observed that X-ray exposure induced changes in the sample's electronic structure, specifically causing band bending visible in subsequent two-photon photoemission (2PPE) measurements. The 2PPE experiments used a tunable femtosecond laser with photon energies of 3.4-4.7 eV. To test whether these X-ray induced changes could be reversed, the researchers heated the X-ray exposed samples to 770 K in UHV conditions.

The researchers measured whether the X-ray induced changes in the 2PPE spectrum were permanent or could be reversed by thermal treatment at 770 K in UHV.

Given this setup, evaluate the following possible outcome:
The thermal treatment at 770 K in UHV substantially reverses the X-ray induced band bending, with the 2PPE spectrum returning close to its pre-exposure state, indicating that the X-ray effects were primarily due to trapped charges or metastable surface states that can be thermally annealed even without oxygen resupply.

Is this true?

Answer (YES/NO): NO